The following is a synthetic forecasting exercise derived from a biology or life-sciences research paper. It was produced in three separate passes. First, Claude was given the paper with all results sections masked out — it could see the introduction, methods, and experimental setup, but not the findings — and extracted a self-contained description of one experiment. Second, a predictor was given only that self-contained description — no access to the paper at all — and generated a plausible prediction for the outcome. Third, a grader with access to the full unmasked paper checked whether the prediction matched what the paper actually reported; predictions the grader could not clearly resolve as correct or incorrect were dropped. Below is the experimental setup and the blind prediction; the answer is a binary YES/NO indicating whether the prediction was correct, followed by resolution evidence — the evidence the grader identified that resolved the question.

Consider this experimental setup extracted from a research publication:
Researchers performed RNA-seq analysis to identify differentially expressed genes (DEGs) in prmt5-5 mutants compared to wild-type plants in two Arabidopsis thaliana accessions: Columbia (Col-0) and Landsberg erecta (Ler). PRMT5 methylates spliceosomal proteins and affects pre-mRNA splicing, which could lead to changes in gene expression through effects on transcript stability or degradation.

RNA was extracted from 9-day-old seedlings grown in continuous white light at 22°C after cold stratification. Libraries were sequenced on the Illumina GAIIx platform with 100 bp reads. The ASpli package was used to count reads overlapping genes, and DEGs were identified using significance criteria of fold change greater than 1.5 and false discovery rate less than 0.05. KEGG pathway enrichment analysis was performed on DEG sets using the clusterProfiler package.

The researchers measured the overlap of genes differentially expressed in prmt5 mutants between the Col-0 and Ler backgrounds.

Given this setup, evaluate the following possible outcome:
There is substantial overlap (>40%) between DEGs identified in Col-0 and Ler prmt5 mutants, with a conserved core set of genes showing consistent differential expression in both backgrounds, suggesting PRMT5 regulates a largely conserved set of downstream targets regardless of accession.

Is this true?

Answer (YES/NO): YES